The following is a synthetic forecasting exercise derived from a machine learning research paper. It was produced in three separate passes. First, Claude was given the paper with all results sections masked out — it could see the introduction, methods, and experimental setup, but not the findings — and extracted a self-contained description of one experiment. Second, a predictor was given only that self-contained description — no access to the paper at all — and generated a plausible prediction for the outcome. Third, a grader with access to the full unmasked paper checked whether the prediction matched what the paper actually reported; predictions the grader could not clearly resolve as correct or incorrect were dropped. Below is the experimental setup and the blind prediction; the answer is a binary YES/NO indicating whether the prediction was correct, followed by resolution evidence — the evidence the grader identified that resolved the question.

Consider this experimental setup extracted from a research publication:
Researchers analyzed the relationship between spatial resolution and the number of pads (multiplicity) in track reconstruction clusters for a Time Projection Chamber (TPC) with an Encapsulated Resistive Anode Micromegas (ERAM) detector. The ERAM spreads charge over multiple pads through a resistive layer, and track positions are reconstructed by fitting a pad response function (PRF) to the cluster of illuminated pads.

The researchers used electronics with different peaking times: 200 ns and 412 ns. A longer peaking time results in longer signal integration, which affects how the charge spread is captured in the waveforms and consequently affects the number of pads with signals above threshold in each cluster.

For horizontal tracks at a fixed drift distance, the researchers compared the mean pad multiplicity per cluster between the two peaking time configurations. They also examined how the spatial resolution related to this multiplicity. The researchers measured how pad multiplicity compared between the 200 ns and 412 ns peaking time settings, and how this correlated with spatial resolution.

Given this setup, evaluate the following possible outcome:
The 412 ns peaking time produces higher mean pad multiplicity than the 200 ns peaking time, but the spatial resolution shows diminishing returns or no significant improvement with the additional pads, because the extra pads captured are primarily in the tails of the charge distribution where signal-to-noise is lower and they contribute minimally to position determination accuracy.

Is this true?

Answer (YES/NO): NO